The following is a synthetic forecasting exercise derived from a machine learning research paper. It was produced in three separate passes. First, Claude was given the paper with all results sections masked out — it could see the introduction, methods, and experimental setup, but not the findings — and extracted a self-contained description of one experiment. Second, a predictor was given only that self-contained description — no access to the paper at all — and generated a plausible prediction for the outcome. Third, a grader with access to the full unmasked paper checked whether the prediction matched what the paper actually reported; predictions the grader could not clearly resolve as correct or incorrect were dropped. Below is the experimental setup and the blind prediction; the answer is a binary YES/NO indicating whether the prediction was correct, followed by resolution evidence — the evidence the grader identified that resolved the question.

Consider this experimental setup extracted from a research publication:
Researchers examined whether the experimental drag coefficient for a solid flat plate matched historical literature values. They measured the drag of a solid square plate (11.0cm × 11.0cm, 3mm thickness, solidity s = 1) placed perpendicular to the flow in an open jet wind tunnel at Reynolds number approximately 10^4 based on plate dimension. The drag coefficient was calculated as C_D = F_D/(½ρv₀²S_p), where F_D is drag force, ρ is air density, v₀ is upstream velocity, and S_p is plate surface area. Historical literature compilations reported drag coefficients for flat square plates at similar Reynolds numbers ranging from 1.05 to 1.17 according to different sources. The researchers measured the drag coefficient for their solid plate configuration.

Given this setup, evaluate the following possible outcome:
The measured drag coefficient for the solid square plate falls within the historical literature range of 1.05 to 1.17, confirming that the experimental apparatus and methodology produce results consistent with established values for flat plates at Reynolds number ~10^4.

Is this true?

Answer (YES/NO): NO